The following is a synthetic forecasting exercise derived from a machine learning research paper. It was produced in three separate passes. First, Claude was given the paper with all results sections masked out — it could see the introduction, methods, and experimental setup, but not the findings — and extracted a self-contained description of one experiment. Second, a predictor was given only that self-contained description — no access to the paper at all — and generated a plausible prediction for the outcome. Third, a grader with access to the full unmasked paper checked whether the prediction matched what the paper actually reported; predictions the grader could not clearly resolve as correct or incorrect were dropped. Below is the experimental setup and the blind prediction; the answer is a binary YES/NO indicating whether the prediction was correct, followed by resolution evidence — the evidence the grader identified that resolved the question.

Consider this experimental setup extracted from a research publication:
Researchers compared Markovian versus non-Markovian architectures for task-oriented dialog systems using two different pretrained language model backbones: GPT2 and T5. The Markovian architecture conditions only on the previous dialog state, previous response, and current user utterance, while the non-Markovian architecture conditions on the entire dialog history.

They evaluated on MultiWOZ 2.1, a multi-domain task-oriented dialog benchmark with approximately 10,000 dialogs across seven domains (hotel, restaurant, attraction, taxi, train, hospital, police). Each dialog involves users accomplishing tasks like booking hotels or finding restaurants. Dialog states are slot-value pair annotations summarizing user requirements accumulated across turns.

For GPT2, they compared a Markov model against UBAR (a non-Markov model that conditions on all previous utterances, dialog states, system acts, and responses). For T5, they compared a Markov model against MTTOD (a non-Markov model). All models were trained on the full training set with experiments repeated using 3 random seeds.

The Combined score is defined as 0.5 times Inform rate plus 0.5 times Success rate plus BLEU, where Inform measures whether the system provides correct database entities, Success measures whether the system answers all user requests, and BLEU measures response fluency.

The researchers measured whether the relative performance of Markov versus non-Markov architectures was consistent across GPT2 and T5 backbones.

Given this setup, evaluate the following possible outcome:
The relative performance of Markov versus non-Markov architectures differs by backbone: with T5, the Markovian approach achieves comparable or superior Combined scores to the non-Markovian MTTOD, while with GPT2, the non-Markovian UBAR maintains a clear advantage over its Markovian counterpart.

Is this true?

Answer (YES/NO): NO